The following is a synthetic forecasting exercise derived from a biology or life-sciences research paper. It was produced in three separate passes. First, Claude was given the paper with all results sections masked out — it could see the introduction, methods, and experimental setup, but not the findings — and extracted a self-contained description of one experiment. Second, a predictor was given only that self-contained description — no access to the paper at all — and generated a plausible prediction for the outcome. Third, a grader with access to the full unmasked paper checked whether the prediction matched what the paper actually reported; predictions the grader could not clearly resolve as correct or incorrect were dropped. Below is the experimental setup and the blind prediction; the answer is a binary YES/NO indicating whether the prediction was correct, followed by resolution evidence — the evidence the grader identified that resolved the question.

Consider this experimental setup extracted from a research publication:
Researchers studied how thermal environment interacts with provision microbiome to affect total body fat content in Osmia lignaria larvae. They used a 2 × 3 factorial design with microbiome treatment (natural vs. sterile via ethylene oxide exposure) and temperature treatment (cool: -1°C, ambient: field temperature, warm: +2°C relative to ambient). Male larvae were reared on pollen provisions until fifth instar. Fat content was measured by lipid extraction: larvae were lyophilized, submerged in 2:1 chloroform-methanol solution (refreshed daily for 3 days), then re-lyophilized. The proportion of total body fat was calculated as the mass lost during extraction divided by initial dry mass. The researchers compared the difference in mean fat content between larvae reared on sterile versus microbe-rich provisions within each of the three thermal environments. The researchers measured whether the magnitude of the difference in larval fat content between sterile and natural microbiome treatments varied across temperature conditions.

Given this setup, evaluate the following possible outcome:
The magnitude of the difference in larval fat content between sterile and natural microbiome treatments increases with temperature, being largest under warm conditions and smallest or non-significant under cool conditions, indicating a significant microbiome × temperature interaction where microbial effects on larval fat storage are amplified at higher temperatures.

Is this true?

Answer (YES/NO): NO